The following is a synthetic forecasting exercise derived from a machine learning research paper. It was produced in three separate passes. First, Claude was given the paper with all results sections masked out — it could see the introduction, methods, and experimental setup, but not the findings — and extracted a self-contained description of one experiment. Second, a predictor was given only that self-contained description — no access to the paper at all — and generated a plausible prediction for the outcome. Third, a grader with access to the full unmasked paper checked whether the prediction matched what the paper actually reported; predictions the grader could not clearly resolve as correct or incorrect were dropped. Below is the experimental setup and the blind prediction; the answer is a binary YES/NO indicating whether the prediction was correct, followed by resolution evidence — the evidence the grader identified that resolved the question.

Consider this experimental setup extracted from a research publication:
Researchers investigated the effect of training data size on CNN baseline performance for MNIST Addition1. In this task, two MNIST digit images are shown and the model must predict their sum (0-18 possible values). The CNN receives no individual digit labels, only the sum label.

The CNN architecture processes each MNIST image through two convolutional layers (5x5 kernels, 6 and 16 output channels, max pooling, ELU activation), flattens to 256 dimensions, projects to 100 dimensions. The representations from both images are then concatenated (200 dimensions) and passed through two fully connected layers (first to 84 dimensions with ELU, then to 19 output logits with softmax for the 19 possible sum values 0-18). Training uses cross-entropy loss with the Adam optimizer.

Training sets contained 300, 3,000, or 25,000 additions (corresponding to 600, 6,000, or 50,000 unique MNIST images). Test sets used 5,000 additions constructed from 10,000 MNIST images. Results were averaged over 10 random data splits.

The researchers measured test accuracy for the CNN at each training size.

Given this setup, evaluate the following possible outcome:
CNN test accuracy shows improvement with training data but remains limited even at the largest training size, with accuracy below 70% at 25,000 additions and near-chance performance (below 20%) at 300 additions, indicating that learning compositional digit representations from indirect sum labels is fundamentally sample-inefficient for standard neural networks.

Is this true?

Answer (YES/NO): NO